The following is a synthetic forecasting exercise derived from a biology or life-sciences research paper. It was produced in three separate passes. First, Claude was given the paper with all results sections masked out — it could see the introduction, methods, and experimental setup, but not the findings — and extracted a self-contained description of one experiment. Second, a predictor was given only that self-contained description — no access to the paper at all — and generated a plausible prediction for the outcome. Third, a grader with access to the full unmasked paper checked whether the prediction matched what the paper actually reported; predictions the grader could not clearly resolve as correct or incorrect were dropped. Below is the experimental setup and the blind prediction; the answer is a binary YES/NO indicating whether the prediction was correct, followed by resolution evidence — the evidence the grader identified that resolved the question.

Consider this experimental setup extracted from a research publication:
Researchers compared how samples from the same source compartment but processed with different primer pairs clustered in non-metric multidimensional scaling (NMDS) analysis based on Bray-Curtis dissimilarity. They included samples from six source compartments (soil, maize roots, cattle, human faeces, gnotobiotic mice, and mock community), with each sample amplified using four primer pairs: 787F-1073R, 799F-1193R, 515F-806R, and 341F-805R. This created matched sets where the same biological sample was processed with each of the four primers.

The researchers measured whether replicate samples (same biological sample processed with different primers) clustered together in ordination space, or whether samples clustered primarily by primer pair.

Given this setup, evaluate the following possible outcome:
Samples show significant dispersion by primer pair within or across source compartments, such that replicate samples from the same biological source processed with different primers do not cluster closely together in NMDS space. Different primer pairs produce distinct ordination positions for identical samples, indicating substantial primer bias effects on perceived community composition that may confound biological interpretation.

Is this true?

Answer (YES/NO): NO